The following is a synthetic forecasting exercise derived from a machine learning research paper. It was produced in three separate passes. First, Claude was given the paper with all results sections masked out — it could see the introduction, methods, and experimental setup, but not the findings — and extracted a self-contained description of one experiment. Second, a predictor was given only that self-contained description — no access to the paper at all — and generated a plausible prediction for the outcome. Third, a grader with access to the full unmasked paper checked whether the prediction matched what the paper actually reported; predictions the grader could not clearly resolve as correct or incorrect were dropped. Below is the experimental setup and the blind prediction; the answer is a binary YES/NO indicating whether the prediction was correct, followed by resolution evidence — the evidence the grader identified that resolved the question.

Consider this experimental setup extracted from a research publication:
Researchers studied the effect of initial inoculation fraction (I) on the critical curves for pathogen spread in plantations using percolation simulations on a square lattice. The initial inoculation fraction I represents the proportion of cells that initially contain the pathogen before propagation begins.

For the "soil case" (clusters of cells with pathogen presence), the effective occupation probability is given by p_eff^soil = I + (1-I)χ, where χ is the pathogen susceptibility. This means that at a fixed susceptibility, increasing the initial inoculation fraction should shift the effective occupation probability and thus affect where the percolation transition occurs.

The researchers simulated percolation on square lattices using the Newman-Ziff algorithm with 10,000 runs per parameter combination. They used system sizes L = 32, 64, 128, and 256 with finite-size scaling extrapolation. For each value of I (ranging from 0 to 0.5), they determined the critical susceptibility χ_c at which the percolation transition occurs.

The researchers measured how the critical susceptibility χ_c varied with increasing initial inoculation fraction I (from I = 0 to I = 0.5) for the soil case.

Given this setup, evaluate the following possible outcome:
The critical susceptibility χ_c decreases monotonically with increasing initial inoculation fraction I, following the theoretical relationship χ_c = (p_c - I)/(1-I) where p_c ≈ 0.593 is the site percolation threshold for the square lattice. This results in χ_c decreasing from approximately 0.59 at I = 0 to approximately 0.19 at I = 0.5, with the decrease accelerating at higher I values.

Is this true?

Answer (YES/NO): YES